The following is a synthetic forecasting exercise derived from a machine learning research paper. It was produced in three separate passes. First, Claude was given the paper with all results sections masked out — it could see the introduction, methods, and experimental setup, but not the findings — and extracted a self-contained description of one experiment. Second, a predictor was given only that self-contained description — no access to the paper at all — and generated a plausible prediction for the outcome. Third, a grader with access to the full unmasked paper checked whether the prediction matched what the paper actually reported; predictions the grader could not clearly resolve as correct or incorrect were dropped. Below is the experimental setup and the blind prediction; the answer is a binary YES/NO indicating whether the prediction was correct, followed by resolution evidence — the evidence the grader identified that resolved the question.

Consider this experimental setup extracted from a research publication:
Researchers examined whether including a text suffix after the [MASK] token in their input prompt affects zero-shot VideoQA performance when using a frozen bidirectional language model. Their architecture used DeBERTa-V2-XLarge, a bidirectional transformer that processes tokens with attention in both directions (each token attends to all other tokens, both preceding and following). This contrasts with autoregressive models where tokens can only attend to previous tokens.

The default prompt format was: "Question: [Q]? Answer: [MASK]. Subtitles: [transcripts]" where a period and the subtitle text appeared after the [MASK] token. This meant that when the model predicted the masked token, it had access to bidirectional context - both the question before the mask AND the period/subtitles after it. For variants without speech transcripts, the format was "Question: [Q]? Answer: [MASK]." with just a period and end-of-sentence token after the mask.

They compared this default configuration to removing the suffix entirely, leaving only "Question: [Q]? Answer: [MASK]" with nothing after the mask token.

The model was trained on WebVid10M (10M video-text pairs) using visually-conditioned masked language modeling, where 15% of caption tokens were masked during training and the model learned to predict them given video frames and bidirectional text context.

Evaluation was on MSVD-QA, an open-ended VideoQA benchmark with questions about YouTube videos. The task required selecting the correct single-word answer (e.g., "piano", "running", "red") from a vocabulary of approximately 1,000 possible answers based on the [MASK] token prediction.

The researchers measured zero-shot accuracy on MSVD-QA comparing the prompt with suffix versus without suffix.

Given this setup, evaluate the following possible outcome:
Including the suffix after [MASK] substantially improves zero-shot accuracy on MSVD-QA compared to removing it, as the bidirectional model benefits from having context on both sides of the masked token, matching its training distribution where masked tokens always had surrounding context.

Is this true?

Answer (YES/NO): YES